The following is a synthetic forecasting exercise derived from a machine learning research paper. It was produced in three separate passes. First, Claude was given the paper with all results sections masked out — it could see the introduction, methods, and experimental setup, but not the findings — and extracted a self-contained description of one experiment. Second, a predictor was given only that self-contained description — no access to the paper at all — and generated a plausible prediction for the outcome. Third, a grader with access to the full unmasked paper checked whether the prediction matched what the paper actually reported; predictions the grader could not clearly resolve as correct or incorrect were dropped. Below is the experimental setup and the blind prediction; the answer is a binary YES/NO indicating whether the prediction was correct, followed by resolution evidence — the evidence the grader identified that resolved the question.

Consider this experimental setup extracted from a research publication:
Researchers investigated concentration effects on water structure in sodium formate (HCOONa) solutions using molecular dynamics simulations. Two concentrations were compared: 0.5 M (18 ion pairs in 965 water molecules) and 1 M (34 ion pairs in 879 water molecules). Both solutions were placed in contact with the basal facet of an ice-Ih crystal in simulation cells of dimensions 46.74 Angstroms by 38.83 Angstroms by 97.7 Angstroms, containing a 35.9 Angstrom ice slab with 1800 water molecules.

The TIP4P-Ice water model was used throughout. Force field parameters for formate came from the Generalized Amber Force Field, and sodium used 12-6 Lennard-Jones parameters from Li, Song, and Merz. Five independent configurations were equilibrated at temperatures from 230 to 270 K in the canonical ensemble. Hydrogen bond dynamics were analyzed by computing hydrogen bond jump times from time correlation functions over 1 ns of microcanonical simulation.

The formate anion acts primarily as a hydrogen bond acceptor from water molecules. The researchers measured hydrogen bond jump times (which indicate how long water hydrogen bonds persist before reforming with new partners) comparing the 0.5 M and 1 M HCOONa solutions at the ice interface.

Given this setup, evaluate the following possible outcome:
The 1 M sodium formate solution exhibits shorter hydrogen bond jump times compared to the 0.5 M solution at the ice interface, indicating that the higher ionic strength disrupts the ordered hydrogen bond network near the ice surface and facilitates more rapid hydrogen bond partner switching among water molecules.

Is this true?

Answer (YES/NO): NO